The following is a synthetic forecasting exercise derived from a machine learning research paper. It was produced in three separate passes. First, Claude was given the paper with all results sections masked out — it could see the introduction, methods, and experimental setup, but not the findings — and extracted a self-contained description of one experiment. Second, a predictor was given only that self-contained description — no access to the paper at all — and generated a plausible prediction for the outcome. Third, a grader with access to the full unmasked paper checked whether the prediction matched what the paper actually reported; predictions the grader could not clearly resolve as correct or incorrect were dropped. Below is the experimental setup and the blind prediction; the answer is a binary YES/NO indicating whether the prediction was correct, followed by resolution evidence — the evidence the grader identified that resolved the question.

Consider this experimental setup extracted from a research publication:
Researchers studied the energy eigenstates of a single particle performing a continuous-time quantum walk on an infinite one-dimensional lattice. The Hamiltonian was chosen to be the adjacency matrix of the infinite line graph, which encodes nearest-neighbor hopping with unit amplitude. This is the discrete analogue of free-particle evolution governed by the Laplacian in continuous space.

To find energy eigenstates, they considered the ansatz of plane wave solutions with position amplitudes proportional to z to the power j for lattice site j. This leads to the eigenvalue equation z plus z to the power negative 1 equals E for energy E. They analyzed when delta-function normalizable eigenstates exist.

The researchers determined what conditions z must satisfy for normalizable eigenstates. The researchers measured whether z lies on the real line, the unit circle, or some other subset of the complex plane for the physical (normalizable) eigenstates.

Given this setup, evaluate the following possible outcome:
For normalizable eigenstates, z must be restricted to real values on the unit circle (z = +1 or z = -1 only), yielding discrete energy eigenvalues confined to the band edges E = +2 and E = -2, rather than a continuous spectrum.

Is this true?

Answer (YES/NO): NO